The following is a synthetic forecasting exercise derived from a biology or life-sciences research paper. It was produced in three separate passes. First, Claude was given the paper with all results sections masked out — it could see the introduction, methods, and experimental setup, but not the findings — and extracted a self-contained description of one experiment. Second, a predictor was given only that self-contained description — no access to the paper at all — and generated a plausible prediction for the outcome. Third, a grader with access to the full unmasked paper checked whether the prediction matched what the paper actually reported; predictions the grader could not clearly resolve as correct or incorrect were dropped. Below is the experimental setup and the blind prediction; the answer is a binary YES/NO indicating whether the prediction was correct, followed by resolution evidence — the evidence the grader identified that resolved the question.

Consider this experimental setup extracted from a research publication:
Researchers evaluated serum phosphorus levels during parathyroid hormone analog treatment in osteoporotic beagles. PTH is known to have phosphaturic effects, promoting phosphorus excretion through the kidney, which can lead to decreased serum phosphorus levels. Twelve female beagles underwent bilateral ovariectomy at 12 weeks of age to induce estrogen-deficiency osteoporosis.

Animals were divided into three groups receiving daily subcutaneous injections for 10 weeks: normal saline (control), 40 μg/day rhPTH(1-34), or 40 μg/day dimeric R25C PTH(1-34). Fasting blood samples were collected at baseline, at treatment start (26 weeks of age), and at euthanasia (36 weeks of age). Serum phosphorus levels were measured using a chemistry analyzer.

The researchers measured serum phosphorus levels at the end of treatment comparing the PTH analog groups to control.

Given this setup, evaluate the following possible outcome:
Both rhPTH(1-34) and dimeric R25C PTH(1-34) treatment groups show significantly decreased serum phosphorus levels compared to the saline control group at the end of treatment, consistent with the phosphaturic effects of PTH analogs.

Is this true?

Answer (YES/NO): NO